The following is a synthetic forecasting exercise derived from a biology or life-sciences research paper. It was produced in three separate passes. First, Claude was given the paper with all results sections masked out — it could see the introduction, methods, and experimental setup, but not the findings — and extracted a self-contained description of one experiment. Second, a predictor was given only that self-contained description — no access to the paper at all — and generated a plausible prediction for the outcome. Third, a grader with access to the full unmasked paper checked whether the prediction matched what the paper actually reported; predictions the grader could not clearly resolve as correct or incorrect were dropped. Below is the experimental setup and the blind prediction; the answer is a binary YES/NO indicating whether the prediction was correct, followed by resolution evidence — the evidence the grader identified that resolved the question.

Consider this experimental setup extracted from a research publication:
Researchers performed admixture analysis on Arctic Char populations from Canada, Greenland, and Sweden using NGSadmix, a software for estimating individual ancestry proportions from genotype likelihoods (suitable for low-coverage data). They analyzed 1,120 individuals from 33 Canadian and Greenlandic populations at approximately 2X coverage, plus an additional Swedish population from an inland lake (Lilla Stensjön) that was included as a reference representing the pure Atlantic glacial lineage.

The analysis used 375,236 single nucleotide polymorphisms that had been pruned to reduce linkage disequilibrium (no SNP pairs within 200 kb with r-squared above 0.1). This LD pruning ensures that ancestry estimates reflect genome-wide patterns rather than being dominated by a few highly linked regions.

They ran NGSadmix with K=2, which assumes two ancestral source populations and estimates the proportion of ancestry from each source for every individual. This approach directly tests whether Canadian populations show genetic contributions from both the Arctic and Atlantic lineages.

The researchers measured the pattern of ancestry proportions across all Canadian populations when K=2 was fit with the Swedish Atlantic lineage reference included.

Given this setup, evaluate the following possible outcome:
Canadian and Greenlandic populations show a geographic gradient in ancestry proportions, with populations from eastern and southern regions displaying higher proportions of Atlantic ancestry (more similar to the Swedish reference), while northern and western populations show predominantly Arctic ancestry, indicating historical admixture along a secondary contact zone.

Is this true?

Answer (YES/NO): YES